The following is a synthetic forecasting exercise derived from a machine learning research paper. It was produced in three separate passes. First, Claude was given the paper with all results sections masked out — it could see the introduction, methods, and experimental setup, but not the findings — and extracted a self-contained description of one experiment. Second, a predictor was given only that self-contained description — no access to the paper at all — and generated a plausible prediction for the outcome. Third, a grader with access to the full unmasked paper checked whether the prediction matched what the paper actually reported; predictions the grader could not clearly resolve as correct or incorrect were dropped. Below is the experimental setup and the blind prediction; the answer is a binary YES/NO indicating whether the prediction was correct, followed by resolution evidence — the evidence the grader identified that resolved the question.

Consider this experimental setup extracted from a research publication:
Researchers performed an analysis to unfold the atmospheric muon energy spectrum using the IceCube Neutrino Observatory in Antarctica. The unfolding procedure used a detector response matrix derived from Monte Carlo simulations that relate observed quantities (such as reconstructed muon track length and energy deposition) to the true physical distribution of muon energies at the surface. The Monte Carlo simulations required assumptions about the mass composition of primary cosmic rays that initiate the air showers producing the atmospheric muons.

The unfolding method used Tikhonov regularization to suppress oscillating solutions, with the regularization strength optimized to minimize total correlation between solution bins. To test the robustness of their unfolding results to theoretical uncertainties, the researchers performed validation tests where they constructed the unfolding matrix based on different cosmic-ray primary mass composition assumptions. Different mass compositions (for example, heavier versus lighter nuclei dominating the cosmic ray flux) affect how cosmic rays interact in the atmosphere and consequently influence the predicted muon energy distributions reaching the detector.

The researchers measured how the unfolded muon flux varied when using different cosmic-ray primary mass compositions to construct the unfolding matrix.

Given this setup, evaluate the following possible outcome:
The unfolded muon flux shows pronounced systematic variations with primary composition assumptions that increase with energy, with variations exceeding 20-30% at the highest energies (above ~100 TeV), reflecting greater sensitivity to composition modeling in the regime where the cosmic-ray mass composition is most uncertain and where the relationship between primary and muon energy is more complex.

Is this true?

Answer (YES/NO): NO